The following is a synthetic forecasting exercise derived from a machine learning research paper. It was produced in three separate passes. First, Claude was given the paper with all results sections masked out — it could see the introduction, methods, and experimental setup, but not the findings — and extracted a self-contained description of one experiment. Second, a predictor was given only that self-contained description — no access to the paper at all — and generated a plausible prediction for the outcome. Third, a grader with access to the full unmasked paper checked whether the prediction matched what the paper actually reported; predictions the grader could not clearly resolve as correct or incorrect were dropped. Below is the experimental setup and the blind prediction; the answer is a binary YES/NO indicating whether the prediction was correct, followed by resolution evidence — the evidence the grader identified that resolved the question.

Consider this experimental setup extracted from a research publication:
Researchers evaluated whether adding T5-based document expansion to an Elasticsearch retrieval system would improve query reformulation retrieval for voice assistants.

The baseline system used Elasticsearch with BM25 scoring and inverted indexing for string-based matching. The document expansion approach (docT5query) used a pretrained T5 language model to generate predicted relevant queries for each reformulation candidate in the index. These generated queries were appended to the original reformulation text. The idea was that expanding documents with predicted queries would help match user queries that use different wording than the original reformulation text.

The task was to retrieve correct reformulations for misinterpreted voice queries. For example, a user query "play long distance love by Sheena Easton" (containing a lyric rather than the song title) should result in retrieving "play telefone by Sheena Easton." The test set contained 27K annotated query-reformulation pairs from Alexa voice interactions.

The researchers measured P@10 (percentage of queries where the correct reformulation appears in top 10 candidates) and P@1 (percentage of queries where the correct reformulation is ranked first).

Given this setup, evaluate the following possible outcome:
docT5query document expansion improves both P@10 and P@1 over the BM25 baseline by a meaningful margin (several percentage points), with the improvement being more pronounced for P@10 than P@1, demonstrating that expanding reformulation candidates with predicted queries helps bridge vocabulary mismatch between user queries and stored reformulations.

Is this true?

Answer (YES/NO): NO